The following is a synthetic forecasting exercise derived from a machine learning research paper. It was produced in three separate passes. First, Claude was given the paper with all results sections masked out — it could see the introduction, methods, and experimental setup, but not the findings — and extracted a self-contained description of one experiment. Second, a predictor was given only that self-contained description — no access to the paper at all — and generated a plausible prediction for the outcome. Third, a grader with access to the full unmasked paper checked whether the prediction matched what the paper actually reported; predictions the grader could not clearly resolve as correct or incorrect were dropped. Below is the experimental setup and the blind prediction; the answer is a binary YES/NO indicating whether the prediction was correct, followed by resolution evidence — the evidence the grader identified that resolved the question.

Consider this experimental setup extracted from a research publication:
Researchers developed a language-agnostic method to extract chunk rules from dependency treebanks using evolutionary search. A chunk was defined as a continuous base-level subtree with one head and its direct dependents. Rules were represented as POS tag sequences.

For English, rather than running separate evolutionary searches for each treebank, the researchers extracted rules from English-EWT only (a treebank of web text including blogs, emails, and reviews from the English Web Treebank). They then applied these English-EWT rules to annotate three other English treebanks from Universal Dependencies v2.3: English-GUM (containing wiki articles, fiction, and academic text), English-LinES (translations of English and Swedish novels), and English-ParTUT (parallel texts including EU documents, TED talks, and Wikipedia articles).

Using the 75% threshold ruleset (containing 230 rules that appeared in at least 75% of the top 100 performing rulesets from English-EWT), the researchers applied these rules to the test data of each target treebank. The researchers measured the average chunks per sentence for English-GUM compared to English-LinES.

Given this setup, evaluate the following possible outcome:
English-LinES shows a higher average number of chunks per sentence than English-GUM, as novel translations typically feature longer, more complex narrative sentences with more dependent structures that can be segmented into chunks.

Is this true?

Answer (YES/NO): NO